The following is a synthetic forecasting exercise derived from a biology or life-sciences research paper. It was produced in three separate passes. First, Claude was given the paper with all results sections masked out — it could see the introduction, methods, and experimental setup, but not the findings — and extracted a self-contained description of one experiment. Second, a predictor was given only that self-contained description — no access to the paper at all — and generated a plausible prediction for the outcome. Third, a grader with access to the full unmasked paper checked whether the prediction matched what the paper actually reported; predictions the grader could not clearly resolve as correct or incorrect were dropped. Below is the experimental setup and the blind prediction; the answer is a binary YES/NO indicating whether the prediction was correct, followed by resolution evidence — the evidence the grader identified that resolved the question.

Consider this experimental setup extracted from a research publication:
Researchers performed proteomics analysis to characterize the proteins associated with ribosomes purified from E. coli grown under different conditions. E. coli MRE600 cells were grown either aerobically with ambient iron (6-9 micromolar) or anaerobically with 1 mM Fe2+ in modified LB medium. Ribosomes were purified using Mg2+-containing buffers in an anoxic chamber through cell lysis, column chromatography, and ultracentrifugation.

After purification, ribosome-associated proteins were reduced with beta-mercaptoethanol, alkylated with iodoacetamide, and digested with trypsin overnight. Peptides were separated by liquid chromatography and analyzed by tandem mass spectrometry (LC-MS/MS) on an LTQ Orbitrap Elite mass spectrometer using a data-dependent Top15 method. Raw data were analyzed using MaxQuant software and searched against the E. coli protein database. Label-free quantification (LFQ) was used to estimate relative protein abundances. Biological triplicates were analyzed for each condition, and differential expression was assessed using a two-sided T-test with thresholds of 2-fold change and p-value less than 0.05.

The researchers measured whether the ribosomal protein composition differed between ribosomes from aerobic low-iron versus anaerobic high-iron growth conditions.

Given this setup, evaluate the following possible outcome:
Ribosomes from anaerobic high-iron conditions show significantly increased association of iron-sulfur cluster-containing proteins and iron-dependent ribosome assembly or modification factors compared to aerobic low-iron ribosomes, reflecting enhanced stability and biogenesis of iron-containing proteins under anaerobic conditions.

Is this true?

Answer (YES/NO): NO